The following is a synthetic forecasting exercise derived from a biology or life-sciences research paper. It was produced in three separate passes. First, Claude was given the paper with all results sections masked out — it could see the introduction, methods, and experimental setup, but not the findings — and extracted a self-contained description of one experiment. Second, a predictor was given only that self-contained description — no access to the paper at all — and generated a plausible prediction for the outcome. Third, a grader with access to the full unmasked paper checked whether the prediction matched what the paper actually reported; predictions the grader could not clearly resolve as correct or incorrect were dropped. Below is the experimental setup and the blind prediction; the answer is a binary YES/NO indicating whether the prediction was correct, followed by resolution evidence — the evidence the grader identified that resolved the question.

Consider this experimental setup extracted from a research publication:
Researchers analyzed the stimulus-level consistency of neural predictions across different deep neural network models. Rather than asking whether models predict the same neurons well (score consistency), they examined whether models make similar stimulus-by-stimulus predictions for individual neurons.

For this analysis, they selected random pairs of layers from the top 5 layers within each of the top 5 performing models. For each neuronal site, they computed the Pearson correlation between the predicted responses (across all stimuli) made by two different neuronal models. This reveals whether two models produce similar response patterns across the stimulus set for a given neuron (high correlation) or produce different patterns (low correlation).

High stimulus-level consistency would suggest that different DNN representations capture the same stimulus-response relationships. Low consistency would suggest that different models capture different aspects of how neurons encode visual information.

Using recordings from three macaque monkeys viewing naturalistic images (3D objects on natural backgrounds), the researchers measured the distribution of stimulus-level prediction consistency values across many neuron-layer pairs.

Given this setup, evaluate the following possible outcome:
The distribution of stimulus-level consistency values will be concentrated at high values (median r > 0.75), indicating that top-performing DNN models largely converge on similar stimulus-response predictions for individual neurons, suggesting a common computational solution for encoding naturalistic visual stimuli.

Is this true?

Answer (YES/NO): NO